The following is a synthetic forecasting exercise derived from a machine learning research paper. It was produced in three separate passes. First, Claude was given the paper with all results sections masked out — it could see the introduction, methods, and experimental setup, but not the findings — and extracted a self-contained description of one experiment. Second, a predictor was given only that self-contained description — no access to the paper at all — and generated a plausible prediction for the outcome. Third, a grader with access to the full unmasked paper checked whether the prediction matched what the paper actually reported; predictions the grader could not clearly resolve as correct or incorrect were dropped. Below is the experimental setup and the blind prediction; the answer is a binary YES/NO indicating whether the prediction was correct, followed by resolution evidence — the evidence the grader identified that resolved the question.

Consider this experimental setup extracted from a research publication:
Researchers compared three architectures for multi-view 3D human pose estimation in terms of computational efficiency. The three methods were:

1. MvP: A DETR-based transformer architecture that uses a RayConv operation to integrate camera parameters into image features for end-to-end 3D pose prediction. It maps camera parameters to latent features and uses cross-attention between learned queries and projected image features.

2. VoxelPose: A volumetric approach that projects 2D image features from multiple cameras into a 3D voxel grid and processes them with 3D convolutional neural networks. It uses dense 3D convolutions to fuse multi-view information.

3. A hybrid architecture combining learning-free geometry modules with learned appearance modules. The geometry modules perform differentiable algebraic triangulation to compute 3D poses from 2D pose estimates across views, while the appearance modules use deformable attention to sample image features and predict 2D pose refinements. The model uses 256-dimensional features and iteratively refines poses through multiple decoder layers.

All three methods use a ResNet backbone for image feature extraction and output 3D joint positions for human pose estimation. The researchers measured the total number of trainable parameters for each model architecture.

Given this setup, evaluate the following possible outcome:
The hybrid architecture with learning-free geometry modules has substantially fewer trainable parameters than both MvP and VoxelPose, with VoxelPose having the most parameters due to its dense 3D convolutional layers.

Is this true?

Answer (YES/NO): NO